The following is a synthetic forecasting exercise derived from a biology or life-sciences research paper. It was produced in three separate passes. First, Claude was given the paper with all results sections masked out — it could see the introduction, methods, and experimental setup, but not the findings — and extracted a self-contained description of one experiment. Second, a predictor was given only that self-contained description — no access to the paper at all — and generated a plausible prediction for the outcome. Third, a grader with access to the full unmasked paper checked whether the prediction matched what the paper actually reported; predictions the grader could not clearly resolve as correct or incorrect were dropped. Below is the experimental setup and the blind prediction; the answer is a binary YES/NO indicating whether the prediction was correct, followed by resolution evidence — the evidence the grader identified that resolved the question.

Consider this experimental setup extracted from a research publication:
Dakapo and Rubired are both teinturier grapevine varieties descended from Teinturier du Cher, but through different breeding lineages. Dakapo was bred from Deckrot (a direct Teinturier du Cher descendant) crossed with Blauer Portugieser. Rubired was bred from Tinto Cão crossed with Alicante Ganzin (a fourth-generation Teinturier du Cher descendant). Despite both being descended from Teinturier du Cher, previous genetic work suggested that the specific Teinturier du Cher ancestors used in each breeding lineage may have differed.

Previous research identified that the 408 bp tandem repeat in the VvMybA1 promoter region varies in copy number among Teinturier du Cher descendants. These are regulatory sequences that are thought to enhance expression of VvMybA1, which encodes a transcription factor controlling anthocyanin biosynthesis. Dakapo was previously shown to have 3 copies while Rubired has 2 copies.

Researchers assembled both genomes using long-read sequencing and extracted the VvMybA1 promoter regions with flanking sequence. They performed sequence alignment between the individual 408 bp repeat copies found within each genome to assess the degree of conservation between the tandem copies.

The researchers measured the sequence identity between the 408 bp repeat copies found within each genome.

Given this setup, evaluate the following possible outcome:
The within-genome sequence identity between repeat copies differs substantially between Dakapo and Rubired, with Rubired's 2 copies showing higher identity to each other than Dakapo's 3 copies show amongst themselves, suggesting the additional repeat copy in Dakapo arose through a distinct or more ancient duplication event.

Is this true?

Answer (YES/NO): NO